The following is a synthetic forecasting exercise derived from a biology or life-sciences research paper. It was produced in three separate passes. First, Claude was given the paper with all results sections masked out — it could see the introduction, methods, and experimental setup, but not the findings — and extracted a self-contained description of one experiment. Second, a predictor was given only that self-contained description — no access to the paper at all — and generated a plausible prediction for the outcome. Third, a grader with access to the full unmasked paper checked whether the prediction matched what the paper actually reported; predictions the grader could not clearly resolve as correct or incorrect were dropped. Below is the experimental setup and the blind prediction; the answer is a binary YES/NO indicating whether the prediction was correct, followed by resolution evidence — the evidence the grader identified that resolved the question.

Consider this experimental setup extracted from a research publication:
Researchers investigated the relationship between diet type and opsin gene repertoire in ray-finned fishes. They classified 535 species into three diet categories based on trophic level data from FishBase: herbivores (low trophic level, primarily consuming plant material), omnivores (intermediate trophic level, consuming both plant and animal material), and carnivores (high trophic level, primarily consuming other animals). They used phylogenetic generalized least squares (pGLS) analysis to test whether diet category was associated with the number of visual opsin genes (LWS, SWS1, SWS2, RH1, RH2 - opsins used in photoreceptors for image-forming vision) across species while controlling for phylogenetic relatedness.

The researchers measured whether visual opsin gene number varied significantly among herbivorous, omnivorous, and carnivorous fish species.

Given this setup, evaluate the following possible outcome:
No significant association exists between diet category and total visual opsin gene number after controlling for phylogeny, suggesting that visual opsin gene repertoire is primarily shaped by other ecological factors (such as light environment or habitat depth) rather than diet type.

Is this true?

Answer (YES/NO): YES